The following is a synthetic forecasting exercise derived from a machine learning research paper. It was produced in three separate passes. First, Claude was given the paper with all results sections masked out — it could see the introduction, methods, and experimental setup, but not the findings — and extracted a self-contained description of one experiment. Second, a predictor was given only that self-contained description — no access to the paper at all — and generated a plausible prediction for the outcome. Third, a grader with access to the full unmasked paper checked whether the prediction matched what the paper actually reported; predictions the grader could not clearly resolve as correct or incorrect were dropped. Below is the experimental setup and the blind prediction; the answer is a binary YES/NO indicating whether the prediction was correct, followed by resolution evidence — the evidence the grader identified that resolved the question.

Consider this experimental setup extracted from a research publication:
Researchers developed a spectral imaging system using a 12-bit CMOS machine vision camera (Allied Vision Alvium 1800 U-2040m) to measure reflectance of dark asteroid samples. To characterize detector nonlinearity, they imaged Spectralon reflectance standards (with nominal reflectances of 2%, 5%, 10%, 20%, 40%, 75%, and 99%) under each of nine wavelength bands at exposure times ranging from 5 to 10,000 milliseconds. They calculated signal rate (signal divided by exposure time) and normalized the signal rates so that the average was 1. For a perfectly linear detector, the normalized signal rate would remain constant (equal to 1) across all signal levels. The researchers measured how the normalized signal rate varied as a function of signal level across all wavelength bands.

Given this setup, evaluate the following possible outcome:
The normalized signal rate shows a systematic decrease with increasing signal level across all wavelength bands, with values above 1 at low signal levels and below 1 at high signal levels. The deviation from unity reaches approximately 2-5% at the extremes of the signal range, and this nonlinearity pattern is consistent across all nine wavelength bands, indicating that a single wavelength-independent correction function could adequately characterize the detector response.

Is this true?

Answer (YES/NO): NO